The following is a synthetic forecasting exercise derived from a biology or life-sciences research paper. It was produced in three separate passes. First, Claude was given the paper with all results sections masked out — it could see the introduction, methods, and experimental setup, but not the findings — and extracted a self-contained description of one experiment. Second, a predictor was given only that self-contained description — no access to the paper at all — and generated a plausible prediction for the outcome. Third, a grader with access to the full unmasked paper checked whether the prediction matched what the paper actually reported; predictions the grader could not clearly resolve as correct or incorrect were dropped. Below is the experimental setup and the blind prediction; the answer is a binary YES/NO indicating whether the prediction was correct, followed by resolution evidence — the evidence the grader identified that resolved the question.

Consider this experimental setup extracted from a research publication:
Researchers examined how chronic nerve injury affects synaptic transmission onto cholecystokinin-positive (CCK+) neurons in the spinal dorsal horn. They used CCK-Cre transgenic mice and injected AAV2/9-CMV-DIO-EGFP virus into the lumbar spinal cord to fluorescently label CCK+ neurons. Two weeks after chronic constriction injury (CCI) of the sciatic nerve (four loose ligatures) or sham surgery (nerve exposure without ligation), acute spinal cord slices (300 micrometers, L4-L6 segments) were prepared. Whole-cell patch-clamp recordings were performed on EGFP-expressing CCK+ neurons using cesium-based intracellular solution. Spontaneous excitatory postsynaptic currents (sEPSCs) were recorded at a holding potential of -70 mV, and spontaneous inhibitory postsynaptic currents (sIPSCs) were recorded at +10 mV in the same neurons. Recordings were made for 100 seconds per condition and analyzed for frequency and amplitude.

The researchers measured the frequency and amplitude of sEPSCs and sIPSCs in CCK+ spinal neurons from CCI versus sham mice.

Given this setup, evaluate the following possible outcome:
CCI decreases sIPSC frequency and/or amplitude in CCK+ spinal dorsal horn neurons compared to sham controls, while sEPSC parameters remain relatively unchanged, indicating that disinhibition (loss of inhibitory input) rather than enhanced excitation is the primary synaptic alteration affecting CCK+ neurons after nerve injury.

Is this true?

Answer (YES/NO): NO